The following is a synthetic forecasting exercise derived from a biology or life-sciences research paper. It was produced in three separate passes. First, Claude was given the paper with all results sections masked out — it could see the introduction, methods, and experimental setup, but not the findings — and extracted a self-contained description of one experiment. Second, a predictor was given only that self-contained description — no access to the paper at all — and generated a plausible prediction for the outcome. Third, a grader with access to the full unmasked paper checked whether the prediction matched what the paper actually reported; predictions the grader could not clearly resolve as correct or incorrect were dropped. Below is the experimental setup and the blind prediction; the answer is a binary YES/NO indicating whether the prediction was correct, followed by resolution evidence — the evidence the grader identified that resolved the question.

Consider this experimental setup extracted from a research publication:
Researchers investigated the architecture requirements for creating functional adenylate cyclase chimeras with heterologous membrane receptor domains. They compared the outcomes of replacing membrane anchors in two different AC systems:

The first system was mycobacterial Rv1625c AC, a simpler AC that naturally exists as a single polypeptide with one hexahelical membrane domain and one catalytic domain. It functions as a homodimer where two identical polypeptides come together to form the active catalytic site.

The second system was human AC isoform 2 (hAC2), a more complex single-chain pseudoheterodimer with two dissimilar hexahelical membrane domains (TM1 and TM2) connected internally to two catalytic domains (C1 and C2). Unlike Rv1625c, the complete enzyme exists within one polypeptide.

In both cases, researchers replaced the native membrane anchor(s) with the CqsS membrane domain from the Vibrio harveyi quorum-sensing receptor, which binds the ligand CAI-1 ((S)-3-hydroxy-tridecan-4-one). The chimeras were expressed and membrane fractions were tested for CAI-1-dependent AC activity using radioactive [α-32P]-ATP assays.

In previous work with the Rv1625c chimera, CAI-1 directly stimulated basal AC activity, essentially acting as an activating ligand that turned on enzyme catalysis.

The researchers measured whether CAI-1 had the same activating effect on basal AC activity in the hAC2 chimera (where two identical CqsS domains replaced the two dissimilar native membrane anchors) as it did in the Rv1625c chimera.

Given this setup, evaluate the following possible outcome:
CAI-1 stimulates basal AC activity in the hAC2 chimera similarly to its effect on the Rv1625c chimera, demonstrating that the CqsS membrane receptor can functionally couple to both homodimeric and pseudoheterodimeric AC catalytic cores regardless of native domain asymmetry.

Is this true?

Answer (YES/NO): NO